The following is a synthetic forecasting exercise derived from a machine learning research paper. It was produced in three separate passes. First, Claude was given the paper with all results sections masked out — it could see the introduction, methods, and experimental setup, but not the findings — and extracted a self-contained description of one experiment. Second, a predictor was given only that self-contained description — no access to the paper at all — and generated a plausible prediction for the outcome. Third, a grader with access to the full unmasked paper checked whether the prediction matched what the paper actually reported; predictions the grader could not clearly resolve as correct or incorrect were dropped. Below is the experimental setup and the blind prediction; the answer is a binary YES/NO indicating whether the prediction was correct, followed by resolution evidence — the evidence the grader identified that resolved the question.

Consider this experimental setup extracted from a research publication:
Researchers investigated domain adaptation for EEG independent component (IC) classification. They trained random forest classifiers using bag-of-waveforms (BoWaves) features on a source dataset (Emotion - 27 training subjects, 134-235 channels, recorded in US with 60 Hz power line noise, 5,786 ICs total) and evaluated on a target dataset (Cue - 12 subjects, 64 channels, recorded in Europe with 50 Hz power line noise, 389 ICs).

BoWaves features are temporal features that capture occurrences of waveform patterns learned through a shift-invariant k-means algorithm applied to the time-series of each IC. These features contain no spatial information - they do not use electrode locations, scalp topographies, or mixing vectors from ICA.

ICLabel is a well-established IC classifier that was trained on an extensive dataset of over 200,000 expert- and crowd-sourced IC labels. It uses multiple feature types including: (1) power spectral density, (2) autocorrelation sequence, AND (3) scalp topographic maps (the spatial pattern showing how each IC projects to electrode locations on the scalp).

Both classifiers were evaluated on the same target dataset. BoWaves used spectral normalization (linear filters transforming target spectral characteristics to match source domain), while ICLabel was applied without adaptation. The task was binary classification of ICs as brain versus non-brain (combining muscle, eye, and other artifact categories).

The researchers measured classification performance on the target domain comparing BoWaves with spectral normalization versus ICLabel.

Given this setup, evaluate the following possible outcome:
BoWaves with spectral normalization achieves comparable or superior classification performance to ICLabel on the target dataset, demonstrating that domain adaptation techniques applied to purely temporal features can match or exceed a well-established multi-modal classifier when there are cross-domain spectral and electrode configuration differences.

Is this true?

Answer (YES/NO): YES